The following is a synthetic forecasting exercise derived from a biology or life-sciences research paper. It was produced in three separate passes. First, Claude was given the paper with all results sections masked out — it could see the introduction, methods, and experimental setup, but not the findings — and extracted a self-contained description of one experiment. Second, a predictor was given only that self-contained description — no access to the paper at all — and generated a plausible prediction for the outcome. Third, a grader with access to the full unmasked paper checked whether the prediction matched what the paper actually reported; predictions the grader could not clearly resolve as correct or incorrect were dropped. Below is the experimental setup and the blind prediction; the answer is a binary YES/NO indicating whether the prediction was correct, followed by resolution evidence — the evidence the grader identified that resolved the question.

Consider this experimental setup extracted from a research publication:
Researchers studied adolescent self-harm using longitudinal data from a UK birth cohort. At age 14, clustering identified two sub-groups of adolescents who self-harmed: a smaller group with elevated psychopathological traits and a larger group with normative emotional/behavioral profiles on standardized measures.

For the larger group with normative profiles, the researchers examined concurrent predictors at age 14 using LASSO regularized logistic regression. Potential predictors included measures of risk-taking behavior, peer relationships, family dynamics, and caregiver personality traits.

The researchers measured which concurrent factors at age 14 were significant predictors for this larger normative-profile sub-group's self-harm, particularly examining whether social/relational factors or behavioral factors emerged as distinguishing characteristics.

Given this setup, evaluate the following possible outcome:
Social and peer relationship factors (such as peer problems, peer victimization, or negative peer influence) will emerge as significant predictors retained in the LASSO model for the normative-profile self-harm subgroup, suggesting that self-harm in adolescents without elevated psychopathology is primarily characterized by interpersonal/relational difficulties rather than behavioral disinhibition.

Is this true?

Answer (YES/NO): NO